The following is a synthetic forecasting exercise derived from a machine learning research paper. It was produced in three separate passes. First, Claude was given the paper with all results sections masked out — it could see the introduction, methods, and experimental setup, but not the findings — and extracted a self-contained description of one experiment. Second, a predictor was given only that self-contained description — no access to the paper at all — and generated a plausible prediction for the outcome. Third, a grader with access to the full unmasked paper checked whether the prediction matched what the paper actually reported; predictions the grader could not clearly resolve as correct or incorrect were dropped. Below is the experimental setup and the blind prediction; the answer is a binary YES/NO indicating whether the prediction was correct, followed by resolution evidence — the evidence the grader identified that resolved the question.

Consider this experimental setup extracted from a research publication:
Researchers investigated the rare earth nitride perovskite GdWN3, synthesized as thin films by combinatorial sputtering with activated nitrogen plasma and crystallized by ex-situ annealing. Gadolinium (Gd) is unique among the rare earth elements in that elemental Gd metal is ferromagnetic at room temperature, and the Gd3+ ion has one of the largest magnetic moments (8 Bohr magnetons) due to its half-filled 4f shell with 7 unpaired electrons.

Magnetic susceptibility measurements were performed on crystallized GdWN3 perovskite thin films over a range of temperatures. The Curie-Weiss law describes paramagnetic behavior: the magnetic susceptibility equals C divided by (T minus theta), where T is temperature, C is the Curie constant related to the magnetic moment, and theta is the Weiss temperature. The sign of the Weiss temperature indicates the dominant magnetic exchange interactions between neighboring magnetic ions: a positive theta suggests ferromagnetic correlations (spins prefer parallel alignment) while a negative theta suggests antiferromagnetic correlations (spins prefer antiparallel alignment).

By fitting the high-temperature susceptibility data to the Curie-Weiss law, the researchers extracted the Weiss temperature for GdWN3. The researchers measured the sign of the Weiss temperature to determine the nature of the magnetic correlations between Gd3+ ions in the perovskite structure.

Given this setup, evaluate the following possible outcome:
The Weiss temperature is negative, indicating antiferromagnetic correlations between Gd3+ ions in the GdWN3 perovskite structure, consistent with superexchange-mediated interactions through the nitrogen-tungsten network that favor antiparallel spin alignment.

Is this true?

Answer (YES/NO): YES